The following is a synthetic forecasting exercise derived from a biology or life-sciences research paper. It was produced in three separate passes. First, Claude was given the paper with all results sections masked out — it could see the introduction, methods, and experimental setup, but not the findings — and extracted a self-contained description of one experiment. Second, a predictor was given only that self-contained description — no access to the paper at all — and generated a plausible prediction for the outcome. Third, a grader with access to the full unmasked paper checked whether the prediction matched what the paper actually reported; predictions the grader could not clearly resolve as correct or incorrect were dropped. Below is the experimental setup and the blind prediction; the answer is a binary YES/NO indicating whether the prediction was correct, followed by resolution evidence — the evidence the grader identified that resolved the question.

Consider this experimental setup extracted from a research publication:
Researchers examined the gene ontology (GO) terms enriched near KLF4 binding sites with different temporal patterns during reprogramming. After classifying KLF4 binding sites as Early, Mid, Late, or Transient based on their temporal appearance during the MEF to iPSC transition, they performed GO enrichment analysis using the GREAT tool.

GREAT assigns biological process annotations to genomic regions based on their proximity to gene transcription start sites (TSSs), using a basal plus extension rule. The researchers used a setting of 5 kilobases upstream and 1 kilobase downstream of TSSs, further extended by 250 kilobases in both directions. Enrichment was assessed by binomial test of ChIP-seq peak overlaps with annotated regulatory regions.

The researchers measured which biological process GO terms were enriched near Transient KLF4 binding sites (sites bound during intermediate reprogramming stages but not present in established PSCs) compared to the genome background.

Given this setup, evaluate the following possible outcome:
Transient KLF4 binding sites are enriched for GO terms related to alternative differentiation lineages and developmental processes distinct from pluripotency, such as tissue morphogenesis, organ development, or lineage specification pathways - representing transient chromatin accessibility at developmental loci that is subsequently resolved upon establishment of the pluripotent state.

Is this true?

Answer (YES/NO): NO